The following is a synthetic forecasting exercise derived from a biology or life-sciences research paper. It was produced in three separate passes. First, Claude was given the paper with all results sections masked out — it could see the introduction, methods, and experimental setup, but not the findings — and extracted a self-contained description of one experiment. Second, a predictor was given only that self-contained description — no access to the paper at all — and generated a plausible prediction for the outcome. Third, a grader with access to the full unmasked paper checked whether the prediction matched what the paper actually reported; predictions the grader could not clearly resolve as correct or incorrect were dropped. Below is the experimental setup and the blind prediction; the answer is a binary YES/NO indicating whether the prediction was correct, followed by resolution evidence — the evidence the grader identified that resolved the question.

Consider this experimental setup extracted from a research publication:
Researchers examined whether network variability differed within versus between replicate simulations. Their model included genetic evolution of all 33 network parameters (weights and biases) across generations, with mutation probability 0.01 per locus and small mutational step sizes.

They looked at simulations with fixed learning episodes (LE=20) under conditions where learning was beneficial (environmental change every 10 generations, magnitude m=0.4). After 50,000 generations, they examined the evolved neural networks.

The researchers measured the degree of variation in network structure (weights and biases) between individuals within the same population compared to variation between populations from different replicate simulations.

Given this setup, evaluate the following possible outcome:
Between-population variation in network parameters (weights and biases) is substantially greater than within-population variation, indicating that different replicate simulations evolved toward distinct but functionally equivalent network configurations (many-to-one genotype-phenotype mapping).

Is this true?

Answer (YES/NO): YES